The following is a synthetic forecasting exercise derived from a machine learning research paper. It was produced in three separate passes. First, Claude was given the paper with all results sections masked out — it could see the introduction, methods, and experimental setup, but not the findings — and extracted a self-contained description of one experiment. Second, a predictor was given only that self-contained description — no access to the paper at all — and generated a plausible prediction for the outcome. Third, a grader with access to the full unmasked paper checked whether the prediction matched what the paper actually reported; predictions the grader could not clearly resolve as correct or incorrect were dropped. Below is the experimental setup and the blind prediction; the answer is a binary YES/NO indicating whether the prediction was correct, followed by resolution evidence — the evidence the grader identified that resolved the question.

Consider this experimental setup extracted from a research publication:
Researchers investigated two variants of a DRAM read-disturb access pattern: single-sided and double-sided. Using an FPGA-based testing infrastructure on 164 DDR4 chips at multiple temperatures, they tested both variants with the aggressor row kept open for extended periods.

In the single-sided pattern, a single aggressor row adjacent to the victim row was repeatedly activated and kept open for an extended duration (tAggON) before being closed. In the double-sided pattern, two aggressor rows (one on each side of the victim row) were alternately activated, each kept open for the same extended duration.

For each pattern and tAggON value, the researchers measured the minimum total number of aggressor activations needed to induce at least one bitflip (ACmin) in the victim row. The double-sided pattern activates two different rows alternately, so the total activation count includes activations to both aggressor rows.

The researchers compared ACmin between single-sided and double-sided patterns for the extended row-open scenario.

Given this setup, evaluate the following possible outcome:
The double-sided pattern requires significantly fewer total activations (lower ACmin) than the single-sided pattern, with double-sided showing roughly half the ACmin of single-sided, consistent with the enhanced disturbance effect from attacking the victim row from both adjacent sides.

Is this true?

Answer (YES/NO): NO